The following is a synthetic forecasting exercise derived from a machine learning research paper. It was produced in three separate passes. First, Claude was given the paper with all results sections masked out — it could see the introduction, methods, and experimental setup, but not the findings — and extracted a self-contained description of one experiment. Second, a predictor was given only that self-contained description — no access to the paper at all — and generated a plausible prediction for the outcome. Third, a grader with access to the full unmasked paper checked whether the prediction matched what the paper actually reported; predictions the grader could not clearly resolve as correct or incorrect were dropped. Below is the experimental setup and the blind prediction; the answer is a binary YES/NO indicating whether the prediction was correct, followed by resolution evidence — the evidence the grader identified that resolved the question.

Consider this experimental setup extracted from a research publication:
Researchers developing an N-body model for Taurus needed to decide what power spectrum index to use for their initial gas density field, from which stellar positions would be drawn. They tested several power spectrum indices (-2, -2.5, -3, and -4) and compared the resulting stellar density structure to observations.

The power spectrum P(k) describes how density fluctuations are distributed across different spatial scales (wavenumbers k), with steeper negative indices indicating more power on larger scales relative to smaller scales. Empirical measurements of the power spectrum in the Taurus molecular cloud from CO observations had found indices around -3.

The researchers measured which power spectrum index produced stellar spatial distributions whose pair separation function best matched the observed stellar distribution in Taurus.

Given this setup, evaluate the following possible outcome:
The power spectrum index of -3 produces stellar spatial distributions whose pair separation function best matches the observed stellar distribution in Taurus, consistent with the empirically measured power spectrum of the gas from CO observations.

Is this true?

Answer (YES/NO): YES